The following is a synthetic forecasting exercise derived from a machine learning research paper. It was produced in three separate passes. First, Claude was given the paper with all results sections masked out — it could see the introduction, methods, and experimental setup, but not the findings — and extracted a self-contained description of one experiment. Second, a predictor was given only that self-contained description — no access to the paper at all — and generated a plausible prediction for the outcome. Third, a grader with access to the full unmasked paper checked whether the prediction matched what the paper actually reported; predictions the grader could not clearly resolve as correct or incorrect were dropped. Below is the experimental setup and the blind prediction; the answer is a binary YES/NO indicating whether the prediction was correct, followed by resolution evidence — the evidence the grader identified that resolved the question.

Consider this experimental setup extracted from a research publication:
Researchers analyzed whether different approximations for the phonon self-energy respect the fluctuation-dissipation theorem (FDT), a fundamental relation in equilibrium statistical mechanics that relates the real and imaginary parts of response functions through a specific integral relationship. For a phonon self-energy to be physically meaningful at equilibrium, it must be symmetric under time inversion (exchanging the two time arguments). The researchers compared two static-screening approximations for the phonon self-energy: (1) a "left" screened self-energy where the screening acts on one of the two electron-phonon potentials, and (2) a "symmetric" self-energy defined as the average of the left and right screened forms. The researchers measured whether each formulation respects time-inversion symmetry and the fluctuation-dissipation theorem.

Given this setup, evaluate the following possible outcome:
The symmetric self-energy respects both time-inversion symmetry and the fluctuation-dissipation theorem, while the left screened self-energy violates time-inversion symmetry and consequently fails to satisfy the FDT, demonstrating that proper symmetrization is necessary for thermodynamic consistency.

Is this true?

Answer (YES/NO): YES